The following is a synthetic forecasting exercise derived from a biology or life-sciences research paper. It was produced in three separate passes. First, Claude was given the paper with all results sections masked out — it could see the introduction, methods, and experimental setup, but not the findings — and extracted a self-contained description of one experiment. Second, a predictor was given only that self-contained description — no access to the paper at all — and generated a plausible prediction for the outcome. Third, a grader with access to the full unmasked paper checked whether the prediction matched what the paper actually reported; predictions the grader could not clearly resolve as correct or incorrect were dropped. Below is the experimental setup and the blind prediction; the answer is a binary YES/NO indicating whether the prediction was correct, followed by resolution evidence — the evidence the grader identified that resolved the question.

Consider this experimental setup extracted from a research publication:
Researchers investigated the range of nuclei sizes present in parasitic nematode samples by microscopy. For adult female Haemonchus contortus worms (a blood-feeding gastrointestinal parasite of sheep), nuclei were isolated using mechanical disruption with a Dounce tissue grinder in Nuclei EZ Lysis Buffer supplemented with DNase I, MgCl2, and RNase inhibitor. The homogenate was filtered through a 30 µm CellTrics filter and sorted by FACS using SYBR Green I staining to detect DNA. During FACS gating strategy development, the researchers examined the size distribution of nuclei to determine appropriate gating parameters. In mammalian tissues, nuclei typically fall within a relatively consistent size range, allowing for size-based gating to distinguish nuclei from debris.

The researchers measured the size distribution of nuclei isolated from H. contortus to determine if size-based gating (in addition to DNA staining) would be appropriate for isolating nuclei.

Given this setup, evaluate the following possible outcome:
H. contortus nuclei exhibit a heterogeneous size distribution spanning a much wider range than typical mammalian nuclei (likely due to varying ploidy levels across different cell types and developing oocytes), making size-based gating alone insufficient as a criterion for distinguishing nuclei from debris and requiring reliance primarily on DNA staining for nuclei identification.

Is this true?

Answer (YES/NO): YES